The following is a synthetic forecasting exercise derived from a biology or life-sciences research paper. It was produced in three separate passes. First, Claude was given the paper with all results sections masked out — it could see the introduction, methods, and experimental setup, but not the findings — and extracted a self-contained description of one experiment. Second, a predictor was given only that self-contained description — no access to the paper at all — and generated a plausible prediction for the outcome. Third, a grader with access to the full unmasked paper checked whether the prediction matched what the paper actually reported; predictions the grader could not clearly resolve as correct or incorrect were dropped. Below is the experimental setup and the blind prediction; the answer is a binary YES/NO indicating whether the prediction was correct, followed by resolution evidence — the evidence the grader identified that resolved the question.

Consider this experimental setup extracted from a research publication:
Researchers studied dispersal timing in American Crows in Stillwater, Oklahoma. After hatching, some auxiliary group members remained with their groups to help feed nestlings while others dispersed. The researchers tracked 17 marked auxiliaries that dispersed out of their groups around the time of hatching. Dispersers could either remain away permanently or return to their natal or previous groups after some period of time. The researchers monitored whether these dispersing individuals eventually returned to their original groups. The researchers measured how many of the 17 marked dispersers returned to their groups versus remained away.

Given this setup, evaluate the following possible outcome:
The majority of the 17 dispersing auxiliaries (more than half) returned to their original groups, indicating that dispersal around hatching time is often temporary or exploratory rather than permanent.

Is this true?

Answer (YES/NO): NO